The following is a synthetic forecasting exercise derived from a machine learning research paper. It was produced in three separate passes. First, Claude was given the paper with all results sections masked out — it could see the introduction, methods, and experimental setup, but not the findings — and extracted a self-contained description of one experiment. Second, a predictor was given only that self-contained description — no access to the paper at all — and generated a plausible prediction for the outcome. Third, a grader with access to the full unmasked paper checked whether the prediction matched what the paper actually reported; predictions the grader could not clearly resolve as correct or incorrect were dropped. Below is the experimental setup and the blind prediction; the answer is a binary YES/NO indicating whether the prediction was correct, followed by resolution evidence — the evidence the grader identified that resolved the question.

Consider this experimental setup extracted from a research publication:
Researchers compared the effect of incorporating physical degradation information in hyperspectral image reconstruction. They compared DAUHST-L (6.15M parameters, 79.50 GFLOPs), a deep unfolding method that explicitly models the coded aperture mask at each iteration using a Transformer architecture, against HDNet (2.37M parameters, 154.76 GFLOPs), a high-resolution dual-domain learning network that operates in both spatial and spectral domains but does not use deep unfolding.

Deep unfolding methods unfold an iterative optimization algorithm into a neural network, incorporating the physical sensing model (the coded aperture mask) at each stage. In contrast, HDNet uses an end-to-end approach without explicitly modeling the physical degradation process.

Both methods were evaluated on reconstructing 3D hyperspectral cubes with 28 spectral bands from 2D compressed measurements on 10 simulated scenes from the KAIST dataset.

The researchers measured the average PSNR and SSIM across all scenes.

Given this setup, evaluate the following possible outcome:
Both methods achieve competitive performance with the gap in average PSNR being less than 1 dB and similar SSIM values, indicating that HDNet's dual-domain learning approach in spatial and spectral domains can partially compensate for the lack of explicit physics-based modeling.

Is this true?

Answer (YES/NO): NO